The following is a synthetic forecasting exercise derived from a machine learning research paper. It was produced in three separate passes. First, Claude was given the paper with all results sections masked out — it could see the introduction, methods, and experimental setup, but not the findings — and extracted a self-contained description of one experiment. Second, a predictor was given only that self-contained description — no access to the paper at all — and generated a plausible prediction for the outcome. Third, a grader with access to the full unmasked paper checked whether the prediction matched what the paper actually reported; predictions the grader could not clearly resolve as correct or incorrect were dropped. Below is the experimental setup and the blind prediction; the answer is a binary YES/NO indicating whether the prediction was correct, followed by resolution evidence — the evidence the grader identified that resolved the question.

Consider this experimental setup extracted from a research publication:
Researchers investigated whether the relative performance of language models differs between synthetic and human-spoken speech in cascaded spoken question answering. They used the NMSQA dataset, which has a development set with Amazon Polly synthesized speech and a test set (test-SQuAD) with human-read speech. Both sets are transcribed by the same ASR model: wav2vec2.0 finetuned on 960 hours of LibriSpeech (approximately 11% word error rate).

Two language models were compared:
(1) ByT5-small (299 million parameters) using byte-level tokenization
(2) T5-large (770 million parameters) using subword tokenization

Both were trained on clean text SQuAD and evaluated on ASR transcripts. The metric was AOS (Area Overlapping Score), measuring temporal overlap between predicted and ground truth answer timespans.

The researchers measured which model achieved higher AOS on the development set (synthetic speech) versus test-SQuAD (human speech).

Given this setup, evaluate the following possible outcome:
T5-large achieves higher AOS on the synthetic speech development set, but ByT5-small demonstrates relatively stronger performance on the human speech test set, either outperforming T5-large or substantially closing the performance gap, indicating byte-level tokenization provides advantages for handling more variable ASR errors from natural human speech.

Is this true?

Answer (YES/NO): YES